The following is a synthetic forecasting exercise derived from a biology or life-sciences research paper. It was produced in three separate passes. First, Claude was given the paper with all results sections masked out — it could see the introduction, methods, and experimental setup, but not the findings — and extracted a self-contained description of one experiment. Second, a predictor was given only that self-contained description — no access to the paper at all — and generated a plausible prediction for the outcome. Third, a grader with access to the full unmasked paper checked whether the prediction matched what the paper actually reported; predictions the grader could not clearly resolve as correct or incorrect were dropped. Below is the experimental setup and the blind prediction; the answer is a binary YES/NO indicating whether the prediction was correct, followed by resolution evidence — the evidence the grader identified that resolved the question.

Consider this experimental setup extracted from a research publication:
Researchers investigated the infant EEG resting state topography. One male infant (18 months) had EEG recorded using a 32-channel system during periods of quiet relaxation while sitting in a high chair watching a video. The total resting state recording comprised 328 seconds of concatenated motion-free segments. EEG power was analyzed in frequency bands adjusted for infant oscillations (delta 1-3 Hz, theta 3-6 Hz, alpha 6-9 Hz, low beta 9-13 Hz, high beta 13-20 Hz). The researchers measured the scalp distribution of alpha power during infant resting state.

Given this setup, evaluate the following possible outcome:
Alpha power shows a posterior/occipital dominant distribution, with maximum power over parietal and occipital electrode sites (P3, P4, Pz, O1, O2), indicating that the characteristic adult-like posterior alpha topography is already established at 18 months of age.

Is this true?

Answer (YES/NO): NO